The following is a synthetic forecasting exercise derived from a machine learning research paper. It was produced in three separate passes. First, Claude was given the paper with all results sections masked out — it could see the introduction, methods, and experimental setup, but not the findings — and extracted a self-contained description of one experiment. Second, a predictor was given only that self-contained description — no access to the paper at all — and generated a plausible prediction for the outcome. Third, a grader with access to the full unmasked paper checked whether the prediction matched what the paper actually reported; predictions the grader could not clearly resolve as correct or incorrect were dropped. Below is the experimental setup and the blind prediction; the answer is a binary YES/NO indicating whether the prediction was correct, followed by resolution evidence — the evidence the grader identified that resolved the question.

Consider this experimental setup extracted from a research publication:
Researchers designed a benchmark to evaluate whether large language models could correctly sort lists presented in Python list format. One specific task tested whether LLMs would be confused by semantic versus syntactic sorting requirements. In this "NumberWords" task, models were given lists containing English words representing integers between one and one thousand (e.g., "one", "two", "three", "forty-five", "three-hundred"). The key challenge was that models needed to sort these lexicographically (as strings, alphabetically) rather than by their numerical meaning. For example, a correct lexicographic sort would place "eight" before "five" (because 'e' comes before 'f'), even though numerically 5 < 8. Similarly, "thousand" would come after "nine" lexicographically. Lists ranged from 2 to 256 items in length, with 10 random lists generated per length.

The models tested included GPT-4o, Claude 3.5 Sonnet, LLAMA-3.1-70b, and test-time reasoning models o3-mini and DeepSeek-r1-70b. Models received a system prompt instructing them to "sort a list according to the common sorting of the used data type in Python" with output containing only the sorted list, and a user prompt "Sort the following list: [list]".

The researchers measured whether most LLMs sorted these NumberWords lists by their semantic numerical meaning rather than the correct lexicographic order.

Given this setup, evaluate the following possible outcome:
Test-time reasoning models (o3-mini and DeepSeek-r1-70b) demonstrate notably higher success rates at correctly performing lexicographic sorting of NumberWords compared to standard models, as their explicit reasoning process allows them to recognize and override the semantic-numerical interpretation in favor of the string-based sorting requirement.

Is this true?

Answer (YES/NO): NO